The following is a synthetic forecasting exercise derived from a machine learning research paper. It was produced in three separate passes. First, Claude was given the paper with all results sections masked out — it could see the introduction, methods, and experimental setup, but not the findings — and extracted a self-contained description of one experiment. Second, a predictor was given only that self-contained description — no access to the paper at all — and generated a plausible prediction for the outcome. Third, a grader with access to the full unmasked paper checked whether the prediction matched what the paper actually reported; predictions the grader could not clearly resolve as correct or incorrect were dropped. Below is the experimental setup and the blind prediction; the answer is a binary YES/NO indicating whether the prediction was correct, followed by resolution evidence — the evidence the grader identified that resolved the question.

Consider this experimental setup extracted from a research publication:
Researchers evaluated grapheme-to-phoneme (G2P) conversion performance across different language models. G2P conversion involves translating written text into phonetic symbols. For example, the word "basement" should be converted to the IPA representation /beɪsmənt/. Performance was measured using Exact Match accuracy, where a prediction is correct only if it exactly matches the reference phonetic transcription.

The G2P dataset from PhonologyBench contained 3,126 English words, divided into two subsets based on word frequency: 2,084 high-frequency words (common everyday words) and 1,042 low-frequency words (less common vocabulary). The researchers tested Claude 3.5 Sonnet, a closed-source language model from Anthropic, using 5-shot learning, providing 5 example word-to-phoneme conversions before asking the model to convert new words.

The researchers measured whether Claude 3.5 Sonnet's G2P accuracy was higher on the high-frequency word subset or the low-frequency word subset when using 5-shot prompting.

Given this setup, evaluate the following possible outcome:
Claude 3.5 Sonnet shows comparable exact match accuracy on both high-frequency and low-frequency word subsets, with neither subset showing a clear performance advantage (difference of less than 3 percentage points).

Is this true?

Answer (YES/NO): NO